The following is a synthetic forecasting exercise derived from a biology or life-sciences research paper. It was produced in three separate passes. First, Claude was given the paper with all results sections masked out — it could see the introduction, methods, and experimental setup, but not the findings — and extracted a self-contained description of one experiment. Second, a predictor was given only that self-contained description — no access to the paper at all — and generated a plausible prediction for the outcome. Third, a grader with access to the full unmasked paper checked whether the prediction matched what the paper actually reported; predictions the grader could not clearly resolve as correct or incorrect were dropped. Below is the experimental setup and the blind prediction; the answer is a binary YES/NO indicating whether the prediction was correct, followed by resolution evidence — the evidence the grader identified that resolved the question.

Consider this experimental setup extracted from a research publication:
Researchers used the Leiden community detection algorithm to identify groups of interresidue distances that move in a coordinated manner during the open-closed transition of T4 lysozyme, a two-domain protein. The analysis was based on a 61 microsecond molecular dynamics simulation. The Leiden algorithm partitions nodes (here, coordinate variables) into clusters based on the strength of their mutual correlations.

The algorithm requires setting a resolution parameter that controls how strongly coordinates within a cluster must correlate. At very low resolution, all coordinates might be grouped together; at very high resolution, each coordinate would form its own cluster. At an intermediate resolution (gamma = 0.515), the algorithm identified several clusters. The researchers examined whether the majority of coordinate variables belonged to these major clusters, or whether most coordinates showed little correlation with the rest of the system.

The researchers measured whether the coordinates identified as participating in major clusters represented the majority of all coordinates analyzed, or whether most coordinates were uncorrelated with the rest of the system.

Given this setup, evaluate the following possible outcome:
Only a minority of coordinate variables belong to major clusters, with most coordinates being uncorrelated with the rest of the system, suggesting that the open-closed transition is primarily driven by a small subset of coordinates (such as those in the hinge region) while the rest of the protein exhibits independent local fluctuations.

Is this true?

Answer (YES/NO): YES